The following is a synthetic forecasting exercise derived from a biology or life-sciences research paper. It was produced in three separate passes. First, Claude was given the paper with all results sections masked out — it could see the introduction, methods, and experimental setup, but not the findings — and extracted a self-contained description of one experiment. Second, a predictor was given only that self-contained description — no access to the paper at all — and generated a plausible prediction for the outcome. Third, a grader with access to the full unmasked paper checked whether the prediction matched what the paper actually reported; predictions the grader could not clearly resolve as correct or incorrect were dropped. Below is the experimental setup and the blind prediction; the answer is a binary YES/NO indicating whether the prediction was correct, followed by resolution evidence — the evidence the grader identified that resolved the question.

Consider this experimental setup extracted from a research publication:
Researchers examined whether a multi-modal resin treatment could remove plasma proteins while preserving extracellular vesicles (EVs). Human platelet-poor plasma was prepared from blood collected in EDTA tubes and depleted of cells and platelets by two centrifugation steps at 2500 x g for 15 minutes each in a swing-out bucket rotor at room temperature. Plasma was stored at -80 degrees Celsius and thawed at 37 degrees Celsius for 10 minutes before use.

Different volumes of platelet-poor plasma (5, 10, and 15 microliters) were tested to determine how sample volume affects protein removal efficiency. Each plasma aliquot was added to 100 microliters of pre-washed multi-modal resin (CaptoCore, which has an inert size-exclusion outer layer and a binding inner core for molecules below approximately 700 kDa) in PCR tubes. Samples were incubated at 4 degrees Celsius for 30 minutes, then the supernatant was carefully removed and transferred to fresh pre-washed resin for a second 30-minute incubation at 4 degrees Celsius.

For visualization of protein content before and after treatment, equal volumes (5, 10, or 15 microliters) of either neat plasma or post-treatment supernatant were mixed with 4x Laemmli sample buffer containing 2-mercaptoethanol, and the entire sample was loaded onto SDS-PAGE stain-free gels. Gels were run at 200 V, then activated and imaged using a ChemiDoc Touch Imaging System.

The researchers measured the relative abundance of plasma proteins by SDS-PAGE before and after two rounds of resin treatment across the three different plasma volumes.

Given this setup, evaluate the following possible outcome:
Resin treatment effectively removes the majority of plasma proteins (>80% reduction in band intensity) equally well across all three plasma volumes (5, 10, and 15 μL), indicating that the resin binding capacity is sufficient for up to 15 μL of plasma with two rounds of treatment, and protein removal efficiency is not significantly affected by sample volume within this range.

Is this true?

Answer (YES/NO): NO